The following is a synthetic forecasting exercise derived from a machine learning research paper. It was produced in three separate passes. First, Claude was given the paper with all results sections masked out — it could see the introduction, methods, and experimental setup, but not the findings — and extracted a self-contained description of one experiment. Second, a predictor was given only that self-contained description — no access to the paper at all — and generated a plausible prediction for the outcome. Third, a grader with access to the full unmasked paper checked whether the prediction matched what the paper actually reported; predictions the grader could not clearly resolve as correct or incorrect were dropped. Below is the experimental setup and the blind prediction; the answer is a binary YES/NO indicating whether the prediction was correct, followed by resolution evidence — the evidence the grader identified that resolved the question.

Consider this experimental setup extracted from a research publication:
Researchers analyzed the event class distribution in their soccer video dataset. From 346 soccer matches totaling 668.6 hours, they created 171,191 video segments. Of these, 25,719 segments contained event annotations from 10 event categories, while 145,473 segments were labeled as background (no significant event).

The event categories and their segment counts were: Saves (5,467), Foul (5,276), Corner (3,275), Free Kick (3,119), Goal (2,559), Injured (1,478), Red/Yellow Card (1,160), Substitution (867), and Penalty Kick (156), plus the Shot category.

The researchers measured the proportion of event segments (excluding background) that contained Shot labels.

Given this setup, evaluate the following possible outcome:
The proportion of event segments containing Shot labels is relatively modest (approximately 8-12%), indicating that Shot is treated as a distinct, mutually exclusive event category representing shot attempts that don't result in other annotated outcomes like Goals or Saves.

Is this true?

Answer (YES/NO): NO